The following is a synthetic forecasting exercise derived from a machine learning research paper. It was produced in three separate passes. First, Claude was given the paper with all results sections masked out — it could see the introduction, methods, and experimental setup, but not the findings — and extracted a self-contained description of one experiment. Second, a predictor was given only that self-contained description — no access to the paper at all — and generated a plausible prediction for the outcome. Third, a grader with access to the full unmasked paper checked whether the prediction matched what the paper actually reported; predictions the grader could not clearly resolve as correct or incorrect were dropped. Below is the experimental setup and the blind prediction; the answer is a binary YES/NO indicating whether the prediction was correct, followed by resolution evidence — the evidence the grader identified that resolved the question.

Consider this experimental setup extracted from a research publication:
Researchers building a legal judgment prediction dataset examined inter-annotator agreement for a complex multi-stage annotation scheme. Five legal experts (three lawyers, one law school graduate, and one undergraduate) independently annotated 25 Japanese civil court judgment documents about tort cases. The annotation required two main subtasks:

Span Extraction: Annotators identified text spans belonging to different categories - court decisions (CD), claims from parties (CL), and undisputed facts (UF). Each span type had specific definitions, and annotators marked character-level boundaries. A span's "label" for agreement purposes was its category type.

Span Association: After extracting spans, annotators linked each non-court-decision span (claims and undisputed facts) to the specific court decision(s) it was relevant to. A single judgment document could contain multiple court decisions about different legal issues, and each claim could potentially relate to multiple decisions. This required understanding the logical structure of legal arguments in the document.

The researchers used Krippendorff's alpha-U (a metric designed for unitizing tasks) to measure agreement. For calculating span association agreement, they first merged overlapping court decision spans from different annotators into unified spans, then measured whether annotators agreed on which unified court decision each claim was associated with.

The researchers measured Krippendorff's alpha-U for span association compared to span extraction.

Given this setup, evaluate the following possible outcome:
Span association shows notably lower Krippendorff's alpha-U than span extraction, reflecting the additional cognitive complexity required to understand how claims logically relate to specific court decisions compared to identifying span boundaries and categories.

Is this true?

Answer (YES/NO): YES